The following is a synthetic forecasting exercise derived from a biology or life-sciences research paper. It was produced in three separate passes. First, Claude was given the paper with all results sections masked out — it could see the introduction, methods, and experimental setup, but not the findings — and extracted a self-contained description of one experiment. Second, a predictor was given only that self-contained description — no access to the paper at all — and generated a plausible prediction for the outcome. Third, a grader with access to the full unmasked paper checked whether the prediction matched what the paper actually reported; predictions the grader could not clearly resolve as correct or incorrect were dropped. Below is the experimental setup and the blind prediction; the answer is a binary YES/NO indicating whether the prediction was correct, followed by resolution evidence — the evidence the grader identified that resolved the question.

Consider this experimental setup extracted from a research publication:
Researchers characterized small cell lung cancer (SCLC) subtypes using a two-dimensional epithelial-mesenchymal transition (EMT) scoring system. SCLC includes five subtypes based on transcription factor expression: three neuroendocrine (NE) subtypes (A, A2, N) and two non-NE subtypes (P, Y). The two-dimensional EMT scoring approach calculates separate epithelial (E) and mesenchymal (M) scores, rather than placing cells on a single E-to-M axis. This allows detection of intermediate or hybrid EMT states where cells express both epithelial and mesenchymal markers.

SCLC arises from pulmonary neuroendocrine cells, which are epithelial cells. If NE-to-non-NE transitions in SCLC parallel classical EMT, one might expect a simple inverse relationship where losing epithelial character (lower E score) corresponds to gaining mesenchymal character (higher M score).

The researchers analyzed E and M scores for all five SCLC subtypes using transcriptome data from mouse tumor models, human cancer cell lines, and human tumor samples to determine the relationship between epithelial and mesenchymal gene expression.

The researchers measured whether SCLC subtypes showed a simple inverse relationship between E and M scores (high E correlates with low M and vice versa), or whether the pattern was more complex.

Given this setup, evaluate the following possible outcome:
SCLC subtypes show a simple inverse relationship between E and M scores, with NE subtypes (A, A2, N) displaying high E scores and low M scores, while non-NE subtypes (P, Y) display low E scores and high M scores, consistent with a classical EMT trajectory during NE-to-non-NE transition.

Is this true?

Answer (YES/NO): NO